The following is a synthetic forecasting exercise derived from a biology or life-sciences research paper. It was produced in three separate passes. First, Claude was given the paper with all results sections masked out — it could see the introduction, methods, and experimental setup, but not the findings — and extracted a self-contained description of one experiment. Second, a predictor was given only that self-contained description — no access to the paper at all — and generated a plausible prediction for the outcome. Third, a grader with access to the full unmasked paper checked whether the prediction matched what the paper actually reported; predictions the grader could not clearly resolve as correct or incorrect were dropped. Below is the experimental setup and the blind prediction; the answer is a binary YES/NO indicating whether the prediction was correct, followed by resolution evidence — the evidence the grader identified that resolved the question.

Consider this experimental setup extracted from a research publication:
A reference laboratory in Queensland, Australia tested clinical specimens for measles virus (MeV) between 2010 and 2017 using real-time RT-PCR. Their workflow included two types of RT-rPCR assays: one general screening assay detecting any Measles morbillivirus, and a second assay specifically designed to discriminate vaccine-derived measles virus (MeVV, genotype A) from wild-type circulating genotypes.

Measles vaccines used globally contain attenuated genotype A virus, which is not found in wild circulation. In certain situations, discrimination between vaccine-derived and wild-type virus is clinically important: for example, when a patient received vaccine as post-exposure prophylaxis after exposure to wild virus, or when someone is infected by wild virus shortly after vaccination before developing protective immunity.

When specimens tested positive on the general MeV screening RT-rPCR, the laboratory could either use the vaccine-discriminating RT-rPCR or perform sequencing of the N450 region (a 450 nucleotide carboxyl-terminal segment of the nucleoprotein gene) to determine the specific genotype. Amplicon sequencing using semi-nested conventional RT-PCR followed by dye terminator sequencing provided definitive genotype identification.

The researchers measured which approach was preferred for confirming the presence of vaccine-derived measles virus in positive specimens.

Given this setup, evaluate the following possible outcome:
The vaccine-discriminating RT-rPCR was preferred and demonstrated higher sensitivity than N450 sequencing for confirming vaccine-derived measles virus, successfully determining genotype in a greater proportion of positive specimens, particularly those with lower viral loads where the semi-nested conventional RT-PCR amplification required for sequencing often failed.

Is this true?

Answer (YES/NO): NO